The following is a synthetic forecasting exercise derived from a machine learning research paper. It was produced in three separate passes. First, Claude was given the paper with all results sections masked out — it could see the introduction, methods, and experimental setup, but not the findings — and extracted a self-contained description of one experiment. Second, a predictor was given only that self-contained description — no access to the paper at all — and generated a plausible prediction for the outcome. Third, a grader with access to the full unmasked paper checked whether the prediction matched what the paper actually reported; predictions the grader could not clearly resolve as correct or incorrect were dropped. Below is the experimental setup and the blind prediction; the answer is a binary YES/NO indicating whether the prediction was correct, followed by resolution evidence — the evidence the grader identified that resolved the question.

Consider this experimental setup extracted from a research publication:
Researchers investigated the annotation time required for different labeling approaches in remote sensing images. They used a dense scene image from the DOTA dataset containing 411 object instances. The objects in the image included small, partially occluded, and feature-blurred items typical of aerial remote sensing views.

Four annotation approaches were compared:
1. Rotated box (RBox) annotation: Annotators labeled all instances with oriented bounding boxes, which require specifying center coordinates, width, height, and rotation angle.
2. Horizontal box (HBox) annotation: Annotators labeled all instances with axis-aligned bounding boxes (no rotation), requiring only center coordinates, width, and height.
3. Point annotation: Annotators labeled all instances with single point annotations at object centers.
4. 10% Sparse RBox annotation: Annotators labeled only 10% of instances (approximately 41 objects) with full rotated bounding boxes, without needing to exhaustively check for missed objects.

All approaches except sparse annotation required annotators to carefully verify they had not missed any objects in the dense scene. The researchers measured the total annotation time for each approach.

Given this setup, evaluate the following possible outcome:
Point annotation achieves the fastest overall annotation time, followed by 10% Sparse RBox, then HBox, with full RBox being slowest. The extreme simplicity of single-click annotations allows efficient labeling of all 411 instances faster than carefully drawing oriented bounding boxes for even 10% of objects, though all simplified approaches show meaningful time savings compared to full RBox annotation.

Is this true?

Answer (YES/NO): NO